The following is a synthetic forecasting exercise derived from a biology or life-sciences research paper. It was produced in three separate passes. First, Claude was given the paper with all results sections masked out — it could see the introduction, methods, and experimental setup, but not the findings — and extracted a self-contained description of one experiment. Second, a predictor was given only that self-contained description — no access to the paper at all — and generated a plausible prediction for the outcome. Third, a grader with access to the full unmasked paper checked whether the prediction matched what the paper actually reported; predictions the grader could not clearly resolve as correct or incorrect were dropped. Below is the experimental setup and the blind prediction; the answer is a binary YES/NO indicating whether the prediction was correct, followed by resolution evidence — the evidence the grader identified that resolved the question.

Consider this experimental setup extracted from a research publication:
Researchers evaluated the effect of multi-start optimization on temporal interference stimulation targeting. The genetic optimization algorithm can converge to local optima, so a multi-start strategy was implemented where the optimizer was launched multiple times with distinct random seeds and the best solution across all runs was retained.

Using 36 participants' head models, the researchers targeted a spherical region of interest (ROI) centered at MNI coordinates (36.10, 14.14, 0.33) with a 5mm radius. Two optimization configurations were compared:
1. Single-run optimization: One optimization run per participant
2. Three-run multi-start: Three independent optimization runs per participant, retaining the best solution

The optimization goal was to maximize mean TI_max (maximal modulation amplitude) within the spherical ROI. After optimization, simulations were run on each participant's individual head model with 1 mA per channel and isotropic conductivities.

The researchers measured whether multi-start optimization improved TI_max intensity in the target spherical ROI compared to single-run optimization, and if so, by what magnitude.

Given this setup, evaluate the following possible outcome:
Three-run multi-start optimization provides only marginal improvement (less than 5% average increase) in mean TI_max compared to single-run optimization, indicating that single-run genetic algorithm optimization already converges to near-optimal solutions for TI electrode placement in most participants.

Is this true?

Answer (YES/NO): YES